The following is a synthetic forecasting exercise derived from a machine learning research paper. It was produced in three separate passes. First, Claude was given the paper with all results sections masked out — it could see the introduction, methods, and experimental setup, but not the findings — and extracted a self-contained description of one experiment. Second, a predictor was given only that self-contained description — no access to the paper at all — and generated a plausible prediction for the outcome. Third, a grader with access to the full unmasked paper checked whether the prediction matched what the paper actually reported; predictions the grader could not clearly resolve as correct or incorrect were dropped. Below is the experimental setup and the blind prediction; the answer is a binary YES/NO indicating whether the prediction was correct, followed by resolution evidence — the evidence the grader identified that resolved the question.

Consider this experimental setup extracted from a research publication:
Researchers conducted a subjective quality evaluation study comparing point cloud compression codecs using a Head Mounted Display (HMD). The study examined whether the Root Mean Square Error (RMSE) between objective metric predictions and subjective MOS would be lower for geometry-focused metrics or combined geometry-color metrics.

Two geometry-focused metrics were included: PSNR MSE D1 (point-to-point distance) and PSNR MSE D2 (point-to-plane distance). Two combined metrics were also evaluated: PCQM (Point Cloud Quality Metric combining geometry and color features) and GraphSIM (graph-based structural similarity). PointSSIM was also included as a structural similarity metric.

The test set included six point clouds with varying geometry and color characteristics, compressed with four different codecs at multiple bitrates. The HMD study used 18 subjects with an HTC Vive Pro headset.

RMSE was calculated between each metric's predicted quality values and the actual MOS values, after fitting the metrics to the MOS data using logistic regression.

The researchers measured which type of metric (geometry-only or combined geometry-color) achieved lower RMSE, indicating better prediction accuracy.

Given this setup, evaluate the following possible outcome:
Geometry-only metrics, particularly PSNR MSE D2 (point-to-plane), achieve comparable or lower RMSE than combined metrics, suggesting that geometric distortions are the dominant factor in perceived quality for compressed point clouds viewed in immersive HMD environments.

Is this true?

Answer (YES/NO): NO